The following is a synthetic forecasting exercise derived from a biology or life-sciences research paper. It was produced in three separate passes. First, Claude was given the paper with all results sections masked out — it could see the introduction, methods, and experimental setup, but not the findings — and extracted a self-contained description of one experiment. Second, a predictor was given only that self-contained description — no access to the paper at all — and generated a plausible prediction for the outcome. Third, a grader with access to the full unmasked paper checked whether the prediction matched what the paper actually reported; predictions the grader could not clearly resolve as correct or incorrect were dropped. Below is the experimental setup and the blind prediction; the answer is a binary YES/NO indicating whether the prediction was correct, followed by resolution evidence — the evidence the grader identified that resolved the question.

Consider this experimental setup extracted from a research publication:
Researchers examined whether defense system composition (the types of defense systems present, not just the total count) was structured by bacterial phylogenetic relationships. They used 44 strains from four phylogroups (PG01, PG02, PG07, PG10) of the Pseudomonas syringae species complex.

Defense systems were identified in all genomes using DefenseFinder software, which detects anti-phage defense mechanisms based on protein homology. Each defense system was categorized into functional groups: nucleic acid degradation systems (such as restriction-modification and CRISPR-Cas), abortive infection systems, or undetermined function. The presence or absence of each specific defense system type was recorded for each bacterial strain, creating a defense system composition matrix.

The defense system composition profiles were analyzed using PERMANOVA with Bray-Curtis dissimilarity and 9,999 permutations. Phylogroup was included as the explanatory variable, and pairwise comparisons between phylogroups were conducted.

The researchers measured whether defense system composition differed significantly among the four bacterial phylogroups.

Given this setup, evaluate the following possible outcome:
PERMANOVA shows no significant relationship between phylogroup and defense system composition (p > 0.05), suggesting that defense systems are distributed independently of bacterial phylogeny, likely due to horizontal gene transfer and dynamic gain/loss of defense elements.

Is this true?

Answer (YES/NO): NO